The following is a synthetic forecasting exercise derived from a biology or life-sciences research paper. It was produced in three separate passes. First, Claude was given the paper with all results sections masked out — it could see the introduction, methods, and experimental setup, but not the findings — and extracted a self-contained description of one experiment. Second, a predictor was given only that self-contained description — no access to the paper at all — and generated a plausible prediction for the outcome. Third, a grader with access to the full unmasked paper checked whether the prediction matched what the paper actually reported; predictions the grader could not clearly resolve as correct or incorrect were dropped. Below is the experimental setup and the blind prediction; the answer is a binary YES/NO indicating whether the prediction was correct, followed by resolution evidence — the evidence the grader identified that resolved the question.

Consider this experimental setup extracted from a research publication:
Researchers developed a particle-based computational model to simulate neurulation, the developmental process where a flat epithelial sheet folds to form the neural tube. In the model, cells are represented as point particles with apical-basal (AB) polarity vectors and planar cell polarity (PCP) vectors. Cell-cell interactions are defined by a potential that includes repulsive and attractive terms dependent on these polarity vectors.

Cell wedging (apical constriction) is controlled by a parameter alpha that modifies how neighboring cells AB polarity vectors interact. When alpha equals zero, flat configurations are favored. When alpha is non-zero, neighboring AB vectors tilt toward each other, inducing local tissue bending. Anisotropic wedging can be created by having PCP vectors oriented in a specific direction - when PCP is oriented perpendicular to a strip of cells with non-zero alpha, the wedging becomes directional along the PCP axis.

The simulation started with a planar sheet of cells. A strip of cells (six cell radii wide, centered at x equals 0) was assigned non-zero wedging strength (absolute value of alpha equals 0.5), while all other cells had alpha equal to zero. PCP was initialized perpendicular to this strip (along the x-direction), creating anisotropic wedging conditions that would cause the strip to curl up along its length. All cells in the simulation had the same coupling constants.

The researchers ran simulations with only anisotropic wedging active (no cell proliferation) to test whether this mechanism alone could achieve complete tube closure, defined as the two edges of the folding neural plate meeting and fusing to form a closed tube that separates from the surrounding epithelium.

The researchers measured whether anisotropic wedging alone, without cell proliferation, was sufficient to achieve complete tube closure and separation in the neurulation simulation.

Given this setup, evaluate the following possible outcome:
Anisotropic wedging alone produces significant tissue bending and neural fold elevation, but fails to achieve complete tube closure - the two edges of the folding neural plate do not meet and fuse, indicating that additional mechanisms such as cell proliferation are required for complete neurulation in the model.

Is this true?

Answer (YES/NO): YES